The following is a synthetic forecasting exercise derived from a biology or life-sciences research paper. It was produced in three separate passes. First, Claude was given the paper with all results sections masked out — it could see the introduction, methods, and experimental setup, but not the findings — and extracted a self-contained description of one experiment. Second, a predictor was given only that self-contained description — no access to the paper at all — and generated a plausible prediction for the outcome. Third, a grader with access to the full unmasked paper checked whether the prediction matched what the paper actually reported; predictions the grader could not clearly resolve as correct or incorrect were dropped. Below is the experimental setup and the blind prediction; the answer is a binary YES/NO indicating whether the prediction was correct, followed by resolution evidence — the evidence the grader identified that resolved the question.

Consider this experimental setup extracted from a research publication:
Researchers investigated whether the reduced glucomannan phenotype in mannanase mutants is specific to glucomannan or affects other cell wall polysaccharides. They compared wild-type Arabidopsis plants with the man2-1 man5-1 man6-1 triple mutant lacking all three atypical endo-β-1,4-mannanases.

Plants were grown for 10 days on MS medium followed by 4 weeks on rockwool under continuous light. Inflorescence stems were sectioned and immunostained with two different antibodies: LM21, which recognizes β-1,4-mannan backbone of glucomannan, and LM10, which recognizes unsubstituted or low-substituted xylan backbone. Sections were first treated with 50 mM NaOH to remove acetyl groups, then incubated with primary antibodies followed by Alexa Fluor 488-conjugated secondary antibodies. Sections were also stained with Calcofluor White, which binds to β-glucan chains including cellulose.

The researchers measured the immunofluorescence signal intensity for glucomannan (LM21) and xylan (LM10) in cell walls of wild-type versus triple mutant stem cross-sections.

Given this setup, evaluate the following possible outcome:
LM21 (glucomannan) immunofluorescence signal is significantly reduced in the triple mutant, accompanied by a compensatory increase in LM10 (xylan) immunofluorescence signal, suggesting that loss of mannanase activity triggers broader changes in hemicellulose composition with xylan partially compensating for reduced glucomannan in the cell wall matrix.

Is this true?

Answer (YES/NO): NO